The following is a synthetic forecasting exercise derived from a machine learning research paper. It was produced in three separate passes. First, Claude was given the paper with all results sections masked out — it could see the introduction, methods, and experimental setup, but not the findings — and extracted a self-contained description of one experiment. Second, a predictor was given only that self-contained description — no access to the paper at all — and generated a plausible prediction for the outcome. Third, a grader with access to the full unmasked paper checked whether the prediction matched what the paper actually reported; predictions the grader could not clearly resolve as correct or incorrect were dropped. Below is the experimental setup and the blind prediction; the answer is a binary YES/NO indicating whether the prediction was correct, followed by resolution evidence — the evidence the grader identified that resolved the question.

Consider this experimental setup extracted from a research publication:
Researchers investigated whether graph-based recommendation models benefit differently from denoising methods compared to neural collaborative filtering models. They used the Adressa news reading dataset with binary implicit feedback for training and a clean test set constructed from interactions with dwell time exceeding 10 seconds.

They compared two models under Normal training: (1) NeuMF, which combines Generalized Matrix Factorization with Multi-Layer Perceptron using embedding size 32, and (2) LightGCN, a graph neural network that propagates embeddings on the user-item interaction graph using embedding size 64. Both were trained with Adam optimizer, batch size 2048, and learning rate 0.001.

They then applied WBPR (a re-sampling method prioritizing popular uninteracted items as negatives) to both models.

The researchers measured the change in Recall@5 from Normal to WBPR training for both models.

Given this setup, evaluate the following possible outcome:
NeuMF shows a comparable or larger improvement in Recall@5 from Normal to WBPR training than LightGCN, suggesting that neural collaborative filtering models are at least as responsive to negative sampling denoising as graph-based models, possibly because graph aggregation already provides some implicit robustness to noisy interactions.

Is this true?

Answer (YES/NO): NO